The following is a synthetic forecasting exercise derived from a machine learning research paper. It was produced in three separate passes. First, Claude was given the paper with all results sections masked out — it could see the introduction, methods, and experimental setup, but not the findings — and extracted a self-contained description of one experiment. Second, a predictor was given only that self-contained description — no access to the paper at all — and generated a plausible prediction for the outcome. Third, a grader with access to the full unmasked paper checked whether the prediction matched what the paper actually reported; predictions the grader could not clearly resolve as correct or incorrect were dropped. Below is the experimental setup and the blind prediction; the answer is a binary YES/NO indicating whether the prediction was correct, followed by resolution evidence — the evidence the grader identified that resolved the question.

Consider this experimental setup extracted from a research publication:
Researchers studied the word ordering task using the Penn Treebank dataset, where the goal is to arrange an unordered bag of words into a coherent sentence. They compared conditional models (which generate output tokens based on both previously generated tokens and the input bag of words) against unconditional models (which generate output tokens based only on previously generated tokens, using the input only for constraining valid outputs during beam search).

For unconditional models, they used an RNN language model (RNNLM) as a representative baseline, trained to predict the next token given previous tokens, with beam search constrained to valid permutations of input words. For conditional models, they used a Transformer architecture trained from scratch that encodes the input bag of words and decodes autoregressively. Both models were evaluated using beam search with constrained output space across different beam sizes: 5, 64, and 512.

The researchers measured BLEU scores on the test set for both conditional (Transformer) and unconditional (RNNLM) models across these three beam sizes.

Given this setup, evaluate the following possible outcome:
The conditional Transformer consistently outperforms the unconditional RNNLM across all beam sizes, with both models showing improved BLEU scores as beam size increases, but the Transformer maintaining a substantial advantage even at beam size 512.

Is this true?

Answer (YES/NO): NO